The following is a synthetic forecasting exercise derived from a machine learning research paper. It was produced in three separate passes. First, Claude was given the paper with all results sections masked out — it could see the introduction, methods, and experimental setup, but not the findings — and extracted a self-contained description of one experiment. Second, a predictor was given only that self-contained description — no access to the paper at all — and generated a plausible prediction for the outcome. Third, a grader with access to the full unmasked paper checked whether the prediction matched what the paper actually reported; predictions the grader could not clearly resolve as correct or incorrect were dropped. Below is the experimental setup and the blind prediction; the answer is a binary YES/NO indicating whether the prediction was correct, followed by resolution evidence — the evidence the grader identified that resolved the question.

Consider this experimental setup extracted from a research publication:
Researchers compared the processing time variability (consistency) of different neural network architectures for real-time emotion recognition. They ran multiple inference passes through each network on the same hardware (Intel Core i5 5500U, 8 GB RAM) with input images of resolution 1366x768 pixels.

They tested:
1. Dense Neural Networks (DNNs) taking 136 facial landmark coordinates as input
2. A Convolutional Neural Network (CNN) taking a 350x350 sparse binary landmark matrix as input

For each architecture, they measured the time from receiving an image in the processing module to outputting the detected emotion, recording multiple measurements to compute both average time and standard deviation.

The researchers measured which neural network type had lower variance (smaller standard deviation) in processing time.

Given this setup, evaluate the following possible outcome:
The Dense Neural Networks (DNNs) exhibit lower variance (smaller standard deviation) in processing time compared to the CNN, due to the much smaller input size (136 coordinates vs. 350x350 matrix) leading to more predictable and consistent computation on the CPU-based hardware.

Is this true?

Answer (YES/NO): YES